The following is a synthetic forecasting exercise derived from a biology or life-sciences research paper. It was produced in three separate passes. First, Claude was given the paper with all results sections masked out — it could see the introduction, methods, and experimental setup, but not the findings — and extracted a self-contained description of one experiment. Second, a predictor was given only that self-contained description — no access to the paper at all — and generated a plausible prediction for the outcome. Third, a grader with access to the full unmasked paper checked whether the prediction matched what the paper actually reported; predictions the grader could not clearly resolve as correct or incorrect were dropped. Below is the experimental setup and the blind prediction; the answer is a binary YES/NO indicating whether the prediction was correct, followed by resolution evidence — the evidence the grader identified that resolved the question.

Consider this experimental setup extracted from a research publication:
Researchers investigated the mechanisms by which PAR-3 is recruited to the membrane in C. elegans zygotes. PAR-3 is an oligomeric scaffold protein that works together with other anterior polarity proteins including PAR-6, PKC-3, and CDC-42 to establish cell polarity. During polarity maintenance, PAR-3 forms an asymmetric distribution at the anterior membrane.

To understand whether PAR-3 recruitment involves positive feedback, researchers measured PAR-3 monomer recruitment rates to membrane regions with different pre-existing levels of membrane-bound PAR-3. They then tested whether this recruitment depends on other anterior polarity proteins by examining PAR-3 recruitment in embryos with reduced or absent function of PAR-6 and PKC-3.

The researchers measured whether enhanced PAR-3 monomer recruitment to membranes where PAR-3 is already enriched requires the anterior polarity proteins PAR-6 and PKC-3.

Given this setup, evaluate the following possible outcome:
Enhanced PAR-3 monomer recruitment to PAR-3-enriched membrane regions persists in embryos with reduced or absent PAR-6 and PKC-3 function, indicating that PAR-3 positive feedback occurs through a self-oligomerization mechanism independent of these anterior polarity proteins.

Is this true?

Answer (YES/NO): NO